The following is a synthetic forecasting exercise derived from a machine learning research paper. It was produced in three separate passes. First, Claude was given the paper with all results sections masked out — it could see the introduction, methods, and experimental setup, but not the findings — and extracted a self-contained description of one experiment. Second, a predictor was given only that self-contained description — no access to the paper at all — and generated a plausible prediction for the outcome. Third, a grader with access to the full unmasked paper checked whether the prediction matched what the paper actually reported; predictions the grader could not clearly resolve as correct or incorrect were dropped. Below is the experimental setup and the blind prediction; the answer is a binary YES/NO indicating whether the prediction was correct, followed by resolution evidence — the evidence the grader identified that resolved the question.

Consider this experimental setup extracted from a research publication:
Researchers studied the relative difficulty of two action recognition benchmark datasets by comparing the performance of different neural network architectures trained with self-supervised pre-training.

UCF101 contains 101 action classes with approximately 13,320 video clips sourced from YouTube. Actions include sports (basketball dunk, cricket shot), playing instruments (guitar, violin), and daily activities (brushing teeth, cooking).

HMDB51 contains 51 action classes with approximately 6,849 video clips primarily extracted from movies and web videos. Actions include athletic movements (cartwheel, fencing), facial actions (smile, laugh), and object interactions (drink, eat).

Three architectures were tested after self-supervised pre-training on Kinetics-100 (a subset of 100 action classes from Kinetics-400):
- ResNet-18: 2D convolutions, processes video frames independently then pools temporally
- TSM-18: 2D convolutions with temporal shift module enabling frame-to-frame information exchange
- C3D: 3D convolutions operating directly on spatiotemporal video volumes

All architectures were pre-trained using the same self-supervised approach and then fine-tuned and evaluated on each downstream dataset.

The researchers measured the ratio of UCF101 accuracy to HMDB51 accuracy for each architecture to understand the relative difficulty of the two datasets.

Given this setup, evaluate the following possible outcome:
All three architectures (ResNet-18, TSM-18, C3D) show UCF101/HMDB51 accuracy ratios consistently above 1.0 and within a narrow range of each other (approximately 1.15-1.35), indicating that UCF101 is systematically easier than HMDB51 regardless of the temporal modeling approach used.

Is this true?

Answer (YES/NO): NO